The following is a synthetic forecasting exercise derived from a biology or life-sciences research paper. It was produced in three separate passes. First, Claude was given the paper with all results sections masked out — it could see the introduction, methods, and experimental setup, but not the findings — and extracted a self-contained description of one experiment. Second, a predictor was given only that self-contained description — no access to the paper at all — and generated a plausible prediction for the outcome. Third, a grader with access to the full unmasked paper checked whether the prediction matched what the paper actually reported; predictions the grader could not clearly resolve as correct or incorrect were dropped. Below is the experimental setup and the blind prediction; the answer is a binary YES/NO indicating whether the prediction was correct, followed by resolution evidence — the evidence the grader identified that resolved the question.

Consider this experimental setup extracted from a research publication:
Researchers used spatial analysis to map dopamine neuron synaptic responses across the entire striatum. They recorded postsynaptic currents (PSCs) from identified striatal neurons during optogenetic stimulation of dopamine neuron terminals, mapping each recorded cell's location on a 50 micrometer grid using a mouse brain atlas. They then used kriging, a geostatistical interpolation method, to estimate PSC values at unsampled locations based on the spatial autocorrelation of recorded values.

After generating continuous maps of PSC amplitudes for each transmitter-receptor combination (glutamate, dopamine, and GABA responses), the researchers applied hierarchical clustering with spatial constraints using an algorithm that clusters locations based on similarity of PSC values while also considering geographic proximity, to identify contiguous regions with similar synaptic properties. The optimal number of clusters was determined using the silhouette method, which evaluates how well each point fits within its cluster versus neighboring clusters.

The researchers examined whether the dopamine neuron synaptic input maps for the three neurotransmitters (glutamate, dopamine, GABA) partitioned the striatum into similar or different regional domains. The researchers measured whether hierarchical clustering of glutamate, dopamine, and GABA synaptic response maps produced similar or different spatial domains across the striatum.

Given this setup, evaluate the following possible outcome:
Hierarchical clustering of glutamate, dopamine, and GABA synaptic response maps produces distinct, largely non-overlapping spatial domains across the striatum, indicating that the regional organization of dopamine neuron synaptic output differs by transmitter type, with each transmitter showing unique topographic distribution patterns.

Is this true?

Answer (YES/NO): NO